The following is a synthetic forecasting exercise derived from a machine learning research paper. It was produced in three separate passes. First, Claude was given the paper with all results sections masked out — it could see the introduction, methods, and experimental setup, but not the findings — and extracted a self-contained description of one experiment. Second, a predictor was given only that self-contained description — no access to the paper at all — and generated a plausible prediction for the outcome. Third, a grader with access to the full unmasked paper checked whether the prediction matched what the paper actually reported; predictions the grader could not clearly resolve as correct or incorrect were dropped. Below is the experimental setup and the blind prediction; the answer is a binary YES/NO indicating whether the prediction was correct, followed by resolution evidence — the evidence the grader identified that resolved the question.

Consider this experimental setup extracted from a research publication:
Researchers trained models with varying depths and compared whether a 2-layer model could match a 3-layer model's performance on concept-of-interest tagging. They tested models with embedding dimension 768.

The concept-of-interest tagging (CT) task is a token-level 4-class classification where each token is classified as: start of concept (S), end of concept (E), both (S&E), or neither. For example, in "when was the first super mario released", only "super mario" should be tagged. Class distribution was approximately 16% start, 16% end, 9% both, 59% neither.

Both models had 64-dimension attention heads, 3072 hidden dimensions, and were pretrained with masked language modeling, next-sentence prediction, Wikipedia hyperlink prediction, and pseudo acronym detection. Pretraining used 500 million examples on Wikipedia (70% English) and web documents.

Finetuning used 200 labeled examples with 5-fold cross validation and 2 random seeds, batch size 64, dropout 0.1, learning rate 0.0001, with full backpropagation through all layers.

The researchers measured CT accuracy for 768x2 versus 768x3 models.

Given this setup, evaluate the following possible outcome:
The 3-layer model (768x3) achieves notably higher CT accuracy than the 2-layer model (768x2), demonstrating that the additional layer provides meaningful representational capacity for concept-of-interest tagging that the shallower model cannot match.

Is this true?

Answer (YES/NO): NO